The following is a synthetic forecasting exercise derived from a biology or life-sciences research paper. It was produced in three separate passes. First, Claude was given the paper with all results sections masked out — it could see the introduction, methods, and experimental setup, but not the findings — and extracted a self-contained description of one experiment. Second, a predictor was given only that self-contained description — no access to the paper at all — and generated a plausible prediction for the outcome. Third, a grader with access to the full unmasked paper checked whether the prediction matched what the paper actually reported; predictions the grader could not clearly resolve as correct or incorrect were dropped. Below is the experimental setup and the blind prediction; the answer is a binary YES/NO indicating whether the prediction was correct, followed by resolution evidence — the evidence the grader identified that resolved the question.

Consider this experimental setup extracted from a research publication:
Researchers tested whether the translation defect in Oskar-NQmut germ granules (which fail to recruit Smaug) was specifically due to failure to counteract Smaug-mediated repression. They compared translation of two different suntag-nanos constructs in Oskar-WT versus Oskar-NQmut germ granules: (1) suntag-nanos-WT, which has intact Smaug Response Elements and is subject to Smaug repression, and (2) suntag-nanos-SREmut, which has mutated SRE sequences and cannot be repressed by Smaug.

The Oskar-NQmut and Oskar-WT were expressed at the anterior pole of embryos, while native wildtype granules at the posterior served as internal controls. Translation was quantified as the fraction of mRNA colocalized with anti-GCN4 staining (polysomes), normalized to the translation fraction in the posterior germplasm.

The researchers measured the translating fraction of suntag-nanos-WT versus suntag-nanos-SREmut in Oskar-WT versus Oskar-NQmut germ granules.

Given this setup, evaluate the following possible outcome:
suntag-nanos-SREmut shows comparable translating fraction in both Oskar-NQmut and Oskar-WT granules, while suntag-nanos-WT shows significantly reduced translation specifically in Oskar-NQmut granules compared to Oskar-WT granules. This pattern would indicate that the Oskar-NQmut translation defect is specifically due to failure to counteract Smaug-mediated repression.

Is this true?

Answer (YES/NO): YES